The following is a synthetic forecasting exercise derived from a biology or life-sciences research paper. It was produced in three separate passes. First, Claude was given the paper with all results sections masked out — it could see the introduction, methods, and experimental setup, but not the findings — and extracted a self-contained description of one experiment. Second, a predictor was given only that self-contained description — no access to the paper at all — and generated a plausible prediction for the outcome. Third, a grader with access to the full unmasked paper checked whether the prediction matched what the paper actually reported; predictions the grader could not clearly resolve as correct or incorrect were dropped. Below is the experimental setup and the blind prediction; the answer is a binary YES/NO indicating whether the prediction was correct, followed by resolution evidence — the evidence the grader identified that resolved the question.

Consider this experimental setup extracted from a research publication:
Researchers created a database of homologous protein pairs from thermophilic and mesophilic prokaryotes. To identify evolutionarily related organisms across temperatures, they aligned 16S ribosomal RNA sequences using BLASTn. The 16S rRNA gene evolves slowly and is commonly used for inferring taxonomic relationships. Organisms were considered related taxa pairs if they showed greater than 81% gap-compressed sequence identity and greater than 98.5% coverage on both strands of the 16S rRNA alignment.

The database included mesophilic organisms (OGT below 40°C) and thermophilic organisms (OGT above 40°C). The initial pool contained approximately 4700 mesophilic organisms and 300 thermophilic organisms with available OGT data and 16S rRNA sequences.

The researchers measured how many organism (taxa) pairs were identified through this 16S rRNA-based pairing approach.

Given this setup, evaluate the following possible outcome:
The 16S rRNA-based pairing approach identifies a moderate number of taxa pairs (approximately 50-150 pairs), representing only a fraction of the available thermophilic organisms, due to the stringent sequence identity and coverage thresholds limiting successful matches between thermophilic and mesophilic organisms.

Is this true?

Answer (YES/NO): NO